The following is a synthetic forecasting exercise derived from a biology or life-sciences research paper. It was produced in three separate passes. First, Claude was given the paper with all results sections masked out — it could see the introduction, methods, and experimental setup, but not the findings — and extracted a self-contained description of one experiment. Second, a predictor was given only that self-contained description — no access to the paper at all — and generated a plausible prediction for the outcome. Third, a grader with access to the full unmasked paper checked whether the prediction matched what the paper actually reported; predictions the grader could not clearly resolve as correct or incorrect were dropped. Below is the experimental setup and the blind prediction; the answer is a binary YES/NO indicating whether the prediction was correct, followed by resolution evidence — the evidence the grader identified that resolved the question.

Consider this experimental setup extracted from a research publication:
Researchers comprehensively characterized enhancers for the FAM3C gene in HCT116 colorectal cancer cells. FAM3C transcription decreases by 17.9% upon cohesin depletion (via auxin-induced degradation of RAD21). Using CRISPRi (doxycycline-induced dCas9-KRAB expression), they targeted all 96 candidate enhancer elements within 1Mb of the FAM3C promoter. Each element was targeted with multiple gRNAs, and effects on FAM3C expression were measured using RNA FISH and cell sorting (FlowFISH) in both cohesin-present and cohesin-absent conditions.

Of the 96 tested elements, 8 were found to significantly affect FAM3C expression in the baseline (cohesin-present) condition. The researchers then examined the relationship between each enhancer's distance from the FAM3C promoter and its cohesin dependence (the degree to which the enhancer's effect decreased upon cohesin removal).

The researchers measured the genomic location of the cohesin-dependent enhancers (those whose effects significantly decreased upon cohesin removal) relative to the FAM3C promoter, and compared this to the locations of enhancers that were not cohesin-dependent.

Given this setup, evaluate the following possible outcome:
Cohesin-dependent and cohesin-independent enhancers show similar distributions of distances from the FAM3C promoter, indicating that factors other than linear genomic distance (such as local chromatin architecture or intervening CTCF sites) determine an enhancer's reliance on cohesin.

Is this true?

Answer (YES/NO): NO